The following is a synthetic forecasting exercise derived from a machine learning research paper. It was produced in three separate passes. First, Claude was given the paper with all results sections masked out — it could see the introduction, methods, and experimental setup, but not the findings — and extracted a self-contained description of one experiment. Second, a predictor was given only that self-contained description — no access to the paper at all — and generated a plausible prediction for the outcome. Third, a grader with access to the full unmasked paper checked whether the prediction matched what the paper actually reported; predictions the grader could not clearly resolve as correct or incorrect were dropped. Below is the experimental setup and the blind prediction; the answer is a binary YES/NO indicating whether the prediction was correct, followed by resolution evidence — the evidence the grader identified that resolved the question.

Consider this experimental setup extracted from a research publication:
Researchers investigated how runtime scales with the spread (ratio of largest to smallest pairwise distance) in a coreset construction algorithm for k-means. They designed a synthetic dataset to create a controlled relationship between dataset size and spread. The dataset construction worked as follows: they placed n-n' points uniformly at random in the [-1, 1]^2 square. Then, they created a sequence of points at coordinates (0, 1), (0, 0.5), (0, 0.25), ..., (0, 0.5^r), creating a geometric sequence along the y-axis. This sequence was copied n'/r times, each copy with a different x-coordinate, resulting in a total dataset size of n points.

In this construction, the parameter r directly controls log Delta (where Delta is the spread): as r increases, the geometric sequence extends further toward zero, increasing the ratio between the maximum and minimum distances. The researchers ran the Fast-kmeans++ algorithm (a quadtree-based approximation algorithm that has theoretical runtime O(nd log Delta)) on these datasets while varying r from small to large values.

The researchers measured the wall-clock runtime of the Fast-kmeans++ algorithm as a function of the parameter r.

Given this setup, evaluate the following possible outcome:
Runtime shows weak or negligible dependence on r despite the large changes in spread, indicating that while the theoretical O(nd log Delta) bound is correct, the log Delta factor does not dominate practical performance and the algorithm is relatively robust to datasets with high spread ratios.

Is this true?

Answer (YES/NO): NO